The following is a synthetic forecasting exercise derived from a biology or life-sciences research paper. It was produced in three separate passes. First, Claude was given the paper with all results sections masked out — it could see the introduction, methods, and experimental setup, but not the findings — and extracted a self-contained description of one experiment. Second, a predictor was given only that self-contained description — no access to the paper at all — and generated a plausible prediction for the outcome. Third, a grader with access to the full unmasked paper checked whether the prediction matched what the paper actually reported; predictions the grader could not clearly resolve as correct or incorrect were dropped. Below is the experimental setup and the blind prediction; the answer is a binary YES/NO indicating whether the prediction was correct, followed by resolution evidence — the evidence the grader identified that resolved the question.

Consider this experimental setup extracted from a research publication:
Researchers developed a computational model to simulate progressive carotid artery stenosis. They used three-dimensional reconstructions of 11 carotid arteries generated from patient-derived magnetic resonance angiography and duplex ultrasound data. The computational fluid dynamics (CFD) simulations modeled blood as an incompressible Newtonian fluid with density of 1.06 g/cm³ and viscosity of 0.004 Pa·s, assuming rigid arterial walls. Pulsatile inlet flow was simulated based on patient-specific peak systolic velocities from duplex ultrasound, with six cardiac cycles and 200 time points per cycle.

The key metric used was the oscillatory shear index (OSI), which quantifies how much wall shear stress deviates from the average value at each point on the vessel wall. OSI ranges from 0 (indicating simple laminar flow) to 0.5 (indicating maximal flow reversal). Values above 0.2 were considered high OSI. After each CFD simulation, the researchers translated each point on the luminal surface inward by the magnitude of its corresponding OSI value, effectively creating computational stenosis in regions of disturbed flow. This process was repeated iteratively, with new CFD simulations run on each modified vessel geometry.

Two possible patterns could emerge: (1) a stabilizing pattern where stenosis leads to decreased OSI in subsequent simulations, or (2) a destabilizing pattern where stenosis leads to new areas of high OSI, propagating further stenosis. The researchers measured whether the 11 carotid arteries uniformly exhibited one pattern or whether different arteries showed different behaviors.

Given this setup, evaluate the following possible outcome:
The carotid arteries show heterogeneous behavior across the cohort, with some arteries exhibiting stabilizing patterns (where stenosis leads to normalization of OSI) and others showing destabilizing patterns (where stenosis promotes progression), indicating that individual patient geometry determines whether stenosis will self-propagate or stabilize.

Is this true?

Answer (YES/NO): YES